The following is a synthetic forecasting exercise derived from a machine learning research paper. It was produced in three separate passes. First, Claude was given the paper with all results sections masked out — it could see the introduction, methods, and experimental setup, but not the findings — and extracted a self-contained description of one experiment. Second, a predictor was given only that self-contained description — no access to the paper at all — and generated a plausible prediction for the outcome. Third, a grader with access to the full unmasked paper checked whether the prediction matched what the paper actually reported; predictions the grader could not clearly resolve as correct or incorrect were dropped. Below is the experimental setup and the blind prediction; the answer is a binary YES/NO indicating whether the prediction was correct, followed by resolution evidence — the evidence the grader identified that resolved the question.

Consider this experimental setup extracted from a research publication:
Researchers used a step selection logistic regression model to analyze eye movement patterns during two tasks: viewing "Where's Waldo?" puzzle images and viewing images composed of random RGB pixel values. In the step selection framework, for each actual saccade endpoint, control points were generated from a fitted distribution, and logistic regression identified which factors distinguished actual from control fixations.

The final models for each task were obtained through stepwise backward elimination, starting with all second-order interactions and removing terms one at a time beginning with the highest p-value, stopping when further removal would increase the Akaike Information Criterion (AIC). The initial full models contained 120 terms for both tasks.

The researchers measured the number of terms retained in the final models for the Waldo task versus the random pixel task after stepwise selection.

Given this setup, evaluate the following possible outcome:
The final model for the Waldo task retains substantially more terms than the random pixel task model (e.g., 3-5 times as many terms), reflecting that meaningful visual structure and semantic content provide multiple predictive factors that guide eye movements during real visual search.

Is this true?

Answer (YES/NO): NO